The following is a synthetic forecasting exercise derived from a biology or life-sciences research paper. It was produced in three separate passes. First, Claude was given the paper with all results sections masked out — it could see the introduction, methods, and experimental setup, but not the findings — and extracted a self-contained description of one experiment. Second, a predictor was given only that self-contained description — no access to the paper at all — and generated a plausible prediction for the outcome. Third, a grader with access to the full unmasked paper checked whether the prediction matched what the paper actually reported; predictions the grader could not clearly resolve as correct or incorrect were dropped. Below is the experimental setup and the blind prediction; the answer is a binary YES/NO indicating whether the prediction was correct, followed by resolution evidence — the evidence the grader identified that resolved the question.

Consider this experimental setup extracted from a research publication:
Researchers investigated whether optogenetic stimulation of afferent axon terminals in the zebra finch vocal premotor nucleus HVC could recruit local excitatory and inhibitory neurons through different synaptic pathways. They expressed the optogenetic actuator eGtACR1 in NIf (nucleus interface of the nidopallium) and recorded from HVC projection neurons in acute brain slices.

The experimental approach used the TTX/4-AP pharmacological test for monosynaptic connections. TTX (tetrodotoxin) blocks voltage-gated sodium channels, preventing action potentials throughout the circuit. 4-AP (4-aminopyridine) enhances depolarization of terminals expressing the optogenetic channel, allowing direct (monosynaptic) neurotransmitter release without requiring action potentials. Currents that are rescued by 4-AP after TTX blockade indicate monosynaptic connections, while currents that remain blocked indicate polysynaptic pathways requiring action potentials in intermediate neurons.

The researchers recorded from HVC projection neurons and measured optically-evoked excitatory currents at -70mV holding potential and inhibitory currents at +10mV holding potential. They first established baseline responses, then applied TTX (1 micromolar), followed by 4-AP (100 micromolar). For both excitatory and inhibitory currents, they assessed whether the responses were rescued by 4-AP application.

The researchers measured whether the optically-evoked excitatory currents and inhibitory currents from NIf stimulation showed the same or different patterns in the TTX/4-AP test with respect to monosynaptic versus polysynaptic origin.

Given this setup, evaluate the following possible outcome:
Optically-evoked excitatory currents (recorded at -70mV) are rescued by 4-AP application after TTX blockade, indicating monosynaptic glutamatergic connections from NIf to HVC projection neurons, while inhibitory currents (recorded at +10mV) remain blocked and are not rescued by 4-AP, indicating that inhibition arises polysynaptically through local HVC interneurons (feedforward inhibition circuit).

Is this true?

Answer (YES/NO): YES